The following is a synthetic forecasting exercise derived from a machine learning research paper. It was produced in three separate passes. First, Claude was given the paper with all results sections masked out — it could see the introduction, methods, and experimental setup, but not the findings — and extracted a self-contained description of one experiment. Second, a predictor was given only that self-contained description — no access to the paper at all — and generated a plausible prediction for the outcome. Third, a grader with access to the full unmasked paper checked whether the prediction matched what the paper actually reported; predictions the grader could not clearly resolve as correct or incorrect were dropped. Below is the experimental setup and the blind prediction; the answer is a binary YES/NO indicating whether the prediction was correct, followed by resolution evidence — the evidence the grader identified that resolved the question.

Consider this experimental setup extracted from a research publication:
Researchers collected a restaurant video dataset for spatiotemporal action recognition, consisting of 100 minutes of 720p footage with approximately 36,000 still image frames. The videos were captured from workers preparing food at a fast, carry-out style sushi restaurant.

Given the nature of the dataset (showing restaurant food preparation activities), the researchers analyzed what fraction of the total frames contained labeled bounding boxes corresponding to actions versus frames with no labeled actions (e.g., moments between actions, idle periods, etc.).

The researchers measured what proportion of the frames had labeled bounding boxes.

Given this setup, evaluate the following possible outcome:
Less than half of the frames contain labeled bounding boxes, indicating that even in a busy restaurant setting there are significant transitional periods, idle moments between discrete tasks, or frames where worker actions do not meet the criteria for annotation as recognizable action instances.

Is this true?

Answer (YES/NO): NO